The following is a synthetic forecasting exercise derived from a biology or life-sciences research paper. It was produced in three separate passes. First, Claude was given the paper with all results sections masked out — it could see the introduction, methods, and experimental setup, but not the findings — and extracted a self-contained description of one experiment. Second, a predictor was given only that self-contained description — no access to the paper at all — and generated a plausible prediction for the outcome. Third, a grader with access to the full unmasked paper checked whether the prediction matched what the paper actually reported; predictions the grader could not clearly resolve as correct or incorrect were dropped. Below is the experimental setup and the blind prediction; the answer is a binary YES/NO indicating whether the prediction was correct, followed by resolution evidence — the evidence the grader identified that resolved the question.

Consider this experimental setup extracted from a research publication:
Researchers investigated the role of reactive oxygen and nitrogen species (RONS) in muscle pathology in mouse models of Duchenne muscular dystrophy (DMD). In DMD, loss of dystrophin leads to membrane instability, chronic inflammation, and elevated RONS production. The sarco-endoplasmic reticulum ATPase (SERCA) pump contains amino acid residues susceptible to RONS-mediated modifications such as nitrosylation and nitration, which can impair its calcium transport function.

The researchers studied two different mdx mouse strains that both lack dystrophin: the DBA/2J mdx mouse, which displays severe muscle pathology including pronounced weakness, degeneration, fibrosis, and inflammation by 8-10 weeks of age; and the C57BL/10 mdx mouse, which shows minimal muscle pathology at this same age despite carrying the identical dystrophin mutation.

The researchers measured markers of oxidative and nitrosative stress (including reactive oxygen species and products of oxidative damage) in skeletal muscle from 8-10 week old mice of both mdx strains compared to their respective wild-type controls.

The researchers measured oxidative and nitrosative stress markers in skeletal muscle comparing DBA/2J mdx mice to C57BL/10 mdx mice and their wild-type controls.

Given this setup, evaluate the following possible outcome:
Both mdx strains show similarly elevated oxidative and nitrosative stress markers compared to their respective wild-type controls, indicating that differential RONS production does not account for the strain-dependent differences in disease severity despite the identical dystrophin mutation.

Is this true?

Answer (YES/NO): NO